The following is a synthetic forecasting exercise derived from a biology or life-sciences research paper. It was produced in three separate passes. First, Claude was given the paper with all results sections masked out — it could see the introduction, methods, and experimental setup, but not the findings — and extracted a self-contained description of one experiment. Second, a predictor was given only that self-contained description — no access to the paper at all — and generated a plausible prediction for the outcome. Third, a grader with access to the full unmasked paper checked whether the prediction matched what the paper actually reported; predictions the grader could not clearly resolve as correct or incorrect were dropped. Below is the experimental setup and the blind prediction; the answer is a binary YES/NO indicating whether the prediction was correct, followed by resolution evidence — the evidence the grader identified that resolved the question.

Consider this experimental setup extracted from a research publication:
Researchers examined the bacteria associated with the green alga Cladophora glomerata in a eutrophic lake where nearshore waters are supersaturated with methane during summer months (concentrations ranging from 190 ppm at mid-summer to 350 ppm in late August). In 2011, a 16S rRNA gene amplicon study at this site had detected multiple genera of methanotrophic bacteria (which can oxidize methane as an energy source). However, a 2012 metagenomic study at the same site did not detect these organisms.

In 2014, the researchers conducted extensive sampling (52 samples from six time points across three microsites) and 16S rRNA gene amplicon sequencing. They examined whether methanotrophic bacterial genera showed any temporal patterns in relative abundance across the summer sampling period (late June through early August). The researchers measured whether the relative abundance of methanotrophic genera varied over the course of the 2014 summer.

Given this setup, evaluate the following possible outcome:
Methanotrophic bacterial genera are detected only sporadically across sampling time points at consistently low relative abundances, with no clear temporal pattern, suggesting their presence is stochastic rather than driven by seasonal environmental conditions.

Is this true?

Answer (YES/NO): NO